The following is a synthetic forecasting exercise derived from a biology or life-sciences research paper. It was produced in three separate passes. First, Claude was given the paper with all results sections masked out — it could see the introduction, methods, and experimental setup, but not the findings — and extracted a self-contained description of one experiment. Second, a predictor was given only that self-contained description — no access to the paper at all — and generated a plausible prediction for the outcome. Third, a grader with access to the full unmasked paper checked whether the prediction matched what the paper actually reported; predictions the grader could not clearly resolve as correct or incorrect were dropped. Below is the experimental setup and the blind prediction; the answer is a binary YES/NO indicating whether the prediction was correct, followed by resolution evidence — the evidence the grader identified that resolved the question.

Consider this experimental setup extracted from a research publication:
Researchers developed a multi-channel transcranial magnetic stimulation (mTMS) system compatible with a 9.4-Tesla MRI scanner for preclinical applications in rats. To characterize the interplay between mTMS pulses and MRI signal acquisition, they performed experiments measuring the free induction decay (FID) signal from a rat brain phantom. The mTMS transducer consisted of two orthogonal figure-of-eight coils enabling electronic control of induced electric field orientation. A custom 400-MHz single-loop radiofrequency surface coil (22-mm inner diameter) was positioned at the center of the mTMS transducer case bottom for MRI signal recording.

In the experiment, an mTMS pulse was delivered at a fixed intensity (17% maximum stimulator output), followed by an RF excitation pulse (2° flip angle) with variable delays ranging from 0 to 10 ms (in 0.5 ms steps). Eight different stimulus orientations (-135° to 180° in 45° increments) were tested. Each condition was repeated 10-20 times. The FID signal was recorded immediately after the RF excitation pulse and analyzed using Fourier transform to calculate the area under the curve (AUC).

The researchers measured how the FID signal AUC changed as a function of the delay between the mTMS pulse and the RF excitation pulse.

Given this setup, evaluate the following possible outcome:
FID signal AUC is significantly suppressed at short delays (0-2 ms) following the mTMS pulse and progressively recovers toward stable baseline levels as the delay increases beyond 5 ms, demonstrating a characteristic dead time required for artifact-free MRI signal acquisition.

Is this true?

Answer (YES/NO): NO